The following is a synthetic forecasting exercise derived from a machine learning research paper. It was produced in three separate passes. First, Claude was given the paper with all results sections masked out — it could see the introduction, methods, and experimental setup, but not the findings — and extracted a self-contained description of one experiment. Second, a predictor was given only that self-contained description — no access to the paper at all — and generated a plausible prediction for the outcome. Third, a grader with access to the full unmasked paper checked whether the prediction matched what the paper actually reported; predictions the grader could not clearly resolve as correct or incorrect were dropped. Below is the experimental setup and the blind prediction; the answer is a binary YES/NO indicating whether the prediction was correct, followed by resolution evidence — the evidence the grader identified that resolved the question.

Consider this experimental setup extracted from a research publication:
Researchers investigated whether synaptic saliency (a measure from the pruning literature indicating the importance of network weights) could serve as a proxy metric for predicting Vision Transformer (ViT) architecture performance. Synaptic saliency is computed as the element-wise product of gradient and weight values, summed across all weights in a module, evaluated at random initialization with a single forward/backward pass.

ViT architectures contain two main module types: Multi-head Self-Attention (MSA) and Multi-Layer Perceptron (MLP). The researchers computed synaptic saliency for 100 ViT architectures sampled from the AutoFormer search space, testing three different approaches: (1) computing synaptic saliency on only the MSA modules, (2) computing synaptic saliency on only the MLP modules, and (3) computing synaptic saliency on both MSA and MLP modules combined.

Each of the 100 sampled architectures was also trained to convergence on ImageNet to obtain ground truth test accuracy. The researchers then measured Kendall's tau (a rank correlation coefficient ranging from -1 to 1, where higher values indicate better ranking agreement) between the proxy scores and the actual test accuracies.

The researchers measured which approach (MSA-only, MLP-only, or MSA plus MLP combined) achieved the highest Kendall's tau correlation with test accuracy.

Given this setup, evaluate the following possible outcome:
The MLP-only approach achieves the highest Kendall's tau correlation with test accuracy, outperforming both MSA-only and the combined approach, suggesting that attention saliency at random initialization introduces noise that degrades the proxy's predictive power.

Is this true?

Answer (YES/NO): YES